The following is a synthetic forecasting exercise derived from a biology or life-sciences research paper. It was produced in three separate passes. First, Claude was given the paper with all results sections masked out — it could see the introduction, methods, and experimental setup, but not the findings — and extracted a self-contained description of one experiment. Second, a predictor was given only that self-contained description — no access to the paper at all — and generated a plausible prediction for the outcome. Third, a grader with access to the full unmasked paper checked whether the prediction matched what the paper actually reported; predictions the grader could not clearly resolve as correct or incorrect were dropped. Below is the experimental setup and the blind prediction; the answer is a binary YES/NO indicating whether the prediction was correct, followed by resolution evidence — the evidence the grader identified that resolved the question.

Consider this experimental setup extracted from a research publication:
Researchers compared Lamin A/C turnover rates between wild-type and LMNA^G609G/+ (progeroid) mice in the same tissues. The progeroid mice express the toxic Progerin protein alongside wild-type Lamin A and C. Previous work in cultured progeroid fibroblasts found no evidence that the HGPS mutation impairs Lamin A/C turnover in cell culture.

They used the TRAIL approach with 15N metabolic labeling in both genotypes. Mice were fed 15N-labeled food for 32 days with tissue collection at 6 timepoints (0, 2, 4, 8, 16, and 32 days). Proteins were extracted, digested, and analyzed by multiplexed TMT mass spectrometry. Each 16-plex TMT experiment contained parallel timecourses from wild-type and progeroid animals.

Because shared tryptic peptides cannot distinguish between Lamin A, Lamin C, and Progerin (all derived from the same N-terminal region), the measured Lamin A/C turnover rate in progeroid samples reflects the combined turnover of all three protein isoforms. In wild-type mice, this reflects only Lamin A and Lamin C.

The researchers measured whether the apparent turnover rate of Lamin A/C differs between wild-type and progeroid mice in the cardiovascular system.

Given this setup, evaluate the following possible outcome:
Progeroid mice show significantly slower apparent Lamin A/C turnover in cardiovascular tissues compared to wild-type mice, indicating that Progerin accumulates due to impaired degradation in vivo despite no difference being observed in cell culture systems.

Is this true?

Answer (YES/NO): YES